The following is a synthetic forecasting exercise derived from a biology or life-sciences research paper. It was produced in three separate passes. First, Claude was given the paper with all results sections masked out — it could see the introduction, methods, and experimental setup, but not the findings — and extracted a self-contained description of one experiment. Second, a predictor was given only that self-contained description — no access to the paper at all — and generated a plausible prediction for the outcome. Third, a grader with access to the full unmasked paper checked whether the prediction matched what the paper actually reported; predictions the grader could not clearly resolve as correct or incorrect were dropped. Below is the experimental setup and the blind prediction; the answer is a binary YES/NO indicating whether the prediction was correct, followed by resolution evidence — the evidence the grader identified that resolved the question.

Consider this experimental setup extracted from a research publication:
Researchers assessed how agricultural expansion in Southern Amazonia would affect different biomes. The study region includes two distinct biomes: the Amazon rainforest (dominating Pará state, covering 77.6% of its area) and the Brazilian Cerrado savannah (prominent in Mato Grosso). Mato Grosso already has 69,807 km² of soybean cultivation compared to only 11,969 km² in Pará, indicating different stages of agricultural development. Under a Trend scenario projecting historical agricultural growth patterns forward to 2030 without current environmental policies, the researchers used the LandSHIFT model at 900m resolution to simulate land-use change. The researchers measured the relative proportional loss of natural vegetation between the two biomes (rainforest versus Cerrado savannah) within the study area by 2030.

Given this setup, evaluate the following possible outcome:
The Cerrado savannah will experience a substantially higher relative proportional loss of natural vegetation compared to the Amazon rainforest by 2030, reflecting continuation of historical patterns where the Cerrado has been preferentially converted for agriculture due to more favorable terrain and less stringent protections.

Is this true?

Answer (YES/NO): YES